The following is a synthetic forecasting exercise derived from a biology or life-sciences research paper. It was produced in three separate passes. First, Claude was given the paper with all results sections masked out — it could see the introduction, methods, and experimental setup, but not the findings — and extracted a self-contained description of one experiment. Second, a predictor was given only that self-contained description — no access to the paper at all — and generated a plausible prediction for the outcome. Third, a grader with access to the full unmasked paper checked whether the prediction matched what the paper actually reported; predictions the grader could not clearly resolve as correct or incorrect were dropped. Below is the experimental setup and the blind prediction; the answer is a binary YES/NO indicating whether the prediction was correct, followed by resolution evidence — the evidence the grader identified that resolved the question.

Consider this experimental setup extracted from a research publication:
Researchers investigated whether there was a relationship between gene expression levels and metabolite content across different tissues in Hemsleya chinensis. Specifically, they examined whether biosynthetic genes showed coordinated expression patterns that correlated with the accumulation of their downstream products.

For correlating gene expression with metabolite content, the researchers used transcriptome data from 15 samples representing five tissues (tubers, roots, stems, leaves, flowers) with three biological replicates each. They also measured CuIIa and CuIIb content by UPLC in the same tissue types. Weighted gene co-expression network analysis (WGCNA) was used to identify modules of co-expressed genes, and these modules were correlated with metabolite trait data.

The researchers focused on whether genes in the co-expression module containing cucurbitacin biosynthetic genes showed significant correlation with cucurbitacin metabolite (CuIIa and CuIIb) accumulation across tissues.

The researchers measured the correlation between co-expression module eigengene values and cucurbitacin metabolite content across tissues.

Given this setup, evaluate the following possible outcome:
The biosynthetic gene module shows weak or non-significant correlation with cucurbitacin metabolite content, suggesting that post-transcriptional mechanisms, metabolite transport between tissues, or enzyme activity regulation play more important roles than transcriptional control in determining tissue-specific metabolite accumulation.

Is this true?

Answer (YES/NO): NO